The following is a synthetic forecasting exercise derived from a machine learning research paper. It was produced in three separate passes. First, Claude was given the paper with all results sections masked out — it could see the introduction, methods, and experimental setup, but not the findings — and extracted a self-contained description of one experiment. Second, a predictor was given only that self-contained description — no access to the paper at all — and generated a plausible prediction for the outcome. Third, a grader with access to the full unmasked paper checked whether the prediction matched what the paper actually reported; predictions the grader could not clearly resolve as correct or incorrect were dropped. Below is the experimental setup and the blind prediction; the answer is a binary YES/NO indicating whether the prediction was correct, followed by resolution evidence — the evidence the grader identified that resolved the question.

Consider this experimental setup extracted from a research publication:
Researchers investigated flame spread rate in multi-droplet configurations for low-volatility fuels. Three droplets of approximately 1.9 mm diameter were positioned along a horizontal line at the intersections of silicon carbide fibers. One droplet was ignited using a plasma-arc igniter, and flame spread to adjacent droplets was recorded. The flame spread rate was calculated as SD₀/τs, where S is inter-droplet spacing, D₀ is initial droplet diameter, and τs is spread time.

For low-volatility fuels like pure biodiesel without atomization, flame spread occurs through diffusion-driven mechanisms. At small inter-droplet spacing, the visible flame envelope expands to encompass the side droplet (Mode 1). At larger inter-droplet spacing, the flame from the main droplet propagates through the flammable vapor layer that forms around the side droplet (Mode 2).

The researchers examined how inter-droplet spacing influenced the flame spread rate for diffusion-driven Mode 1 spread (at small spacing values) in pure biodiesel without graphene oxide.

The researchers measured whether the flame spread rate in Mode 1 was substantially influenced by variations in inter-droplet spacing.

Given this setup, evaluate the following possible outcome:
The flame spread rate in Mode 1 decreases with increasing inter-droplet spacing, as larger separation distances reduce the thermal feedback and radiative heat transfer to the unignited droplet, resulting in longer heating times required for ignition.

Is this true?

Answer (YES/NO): NO